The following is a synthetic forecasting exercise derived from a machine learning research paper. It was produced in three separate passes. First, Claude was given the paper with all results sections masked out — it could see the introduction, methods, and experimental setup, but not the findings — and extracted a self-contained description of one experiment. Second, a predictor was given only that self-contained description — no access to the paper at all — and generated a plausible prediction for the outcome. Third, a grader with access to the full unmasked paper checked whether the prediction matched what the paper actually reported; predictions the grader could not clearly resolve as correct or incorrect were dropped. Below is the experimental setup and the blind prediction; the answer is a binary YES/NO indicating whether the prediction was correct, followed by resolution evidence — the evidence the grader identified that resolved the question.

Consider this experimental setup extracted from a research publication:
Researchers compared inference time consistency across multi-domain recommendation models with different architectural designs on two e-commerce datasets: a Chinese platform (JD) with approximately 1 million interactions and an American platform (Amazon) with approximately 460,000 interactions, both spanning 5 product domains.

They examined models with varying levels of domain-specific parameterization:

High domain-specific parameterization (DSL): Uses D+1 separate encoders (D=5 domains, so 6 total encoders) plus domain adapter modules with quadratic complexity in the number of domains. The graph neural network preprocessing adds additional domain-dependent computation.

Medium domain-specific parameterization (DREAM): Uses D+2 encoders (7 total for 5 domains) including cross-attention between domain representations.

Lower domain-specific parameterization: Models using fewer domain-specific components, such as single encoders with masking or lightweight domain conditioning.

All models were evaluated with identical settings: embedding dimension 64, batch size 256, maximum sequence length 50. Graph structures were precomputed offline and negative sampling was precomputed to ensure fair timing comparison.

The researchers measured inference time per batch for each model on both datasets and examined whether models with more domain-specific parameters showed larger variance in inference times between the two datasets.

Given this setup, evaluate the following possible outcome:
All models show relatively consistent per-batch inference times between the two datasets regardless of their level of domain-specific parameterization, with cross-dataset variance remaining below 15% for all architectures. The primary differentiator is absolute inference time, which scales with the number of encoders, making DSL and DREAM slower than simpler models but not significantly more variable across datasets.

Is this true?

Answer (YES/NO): NO